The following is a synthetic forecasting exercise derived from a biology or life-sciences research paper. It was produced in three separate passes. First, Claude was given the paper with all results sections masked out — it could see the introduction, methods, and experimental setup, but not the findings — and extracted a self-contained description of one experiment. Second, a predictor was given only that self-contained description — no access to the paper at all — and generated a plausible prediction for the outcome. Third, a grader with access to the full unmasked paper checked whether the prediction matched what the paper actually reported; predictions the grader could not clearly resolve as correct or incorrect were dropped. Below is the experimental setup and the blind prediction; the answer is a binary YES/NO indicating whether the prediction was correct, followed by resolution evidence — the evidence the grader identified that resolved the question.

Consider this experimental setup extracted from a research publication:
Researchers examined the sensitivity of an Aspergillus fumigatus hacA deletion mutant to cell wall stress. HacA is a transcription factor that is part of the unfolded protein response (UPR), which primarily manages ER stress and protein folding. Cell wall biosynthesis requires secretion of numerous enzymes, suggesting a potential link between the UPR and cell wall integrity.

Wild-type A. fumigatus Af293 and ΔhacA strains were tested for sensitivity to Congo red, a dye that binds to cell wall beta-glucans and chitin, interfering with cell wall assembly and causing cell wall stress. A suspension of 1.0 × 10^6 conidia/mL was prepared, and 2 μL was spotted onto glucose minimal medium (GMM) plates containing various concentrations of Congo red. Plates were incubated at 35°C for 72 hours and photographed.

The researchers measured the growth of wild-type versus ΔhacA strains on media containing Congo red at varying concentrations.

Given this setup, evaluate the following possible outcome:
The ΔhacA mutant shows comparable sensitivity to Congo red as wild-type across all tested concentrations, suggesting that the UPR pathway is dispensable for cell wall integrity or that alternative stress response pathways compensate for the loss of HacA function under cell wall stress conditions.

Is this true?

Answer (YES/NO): NO